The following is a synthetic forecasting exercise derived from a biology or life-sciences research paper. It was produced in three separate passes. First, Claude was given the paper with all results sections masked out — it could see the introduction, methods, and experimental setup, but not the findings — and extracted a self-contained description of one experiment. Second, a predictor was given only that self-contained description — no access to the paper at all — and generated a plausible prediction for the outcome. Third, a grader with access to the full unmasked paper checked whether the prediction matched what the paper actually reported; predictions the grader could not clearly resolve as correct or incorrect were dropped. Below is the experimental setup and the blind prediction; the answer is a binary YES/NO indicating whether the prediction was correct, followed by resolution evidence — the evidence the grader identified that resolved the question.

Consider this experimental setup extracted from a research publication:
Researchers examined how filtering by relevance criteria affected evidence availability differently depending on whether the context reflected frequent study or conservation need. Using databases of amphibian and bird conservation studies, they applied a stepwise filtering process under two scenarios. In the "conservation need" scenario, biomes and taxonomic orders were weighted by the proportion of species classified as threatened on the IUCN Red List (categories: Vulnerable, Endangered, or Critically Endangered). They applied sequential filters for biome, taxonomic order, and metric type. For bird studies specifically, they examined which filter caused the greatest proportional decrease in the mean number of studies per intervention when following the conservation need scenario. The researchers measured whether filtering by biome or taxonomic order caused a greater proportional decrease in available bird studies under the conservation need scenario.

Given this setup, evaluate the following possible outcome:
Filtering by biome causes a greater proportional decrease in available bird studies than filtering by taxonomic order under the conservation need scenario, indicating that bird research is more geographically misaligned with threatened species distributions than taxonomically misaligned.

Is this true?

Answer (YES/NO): NO